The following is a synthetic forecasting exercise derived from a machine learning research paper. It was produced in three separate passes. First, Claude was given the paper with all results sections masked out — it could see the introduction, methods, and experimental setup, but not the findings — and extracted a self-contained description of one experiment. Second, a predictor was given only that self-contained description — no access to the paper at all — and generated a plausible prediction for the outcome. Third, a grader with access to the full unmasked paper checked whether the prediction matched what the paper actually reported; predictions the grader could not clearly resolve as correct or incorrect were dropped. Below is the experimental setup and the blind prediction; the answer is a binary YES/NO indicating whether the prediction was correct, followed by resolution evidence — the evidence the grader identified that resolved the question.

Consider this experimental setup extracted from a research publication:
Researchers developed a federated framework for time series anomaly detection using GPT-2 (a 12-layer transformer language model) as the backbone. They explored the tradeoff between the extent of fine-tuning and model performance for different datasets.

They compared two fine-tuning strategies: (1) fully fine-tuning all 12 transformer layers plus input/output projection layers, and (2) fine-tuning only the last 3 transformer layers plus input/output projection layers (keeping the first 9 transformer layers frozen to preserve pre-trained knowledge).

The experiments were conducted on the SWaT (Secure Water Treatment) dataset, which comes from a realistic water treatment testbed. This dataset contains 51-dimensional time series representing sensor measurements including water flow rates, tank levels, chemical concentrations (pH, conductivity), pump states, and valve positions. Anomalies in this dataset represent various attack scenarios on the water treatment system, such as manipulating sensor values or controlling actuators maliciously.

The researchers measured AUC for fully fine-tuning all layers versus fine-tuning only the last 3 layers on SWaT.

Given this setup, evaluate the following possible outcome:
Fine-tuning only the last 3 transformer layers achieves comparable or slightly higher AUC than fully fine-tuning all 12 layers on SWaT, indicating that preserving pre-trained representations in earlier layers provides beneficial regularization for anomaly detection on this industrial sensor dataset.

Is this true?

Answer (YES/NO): YES